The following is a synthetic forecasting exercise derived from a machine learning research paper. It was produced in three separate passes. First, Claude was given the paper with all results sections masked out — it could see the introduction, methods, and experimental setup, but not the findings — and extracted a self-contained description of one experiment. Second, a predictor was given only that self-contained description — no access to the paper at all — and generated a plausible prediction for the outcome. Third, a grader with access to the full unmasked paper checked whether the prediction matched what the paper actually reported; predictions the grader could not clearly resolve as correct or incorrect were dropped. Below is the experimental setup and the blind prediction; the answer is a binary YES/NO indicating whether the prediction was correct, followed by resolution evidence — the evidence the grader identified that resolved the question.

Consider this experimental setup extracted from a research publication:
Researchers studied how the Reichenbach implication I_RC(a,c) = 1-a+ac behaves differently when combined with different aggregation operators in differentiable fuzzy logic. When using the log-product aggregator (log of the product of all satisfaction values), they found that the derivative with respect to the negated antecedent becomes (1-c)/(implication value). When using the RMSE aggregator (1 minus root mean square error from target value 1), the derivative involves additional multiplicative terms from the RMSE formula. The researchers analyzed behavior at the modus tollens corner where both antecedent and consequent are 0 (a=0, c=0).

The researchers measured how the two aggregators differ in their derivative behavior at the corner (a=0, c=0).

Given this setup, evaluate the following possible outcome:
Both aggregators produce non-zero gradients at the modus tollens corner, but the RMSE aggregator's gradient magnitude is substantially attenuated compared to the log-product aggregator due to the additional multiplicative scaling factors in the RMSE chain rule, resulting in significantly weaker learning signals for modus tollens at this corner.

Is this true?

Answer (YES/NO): NO